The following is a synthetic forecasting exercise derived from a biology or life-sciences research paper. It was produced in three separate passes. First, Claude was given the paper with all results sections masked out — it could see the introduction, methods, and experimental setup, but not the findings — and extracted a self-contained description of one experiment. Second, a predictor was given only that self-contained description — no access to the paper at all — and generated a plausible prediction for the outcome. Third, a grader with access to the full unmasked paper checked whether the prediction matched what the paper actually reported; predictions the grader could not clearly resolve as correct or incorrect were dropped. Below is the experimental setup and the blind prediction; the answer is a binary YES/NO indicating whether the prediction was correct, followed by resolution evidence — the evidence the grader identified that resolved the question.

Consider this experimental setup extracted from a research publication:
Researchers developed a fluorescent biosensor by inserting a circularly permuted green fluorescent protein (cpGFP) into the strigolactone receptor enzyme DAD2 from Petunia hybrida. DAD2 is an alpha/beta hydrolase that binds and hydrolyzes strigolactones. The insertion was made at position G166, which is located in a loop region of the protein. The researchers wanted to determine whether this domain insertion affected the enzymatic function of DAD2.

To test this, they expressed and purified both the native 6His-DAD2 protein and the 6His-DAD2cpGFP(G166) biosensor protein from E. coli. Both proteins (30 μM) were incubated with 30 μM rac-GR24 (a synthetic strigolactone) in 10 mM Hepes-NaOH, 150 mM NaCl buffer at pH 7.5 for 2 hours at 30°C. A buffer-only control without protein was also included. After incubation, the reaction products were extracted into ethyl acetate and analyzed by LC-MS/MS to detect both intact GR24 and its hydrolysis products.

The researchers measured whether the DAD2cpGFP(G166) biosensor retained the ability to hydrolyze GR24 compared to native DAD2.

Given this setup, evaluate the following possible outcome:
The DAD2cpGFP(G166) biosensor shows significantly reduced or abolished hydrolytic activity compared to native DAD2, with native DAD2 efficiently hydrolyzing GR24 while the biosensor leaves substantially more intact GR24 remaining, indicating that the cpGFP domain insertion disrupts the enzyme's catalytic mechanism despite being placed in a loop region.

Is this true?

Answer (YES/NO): NO